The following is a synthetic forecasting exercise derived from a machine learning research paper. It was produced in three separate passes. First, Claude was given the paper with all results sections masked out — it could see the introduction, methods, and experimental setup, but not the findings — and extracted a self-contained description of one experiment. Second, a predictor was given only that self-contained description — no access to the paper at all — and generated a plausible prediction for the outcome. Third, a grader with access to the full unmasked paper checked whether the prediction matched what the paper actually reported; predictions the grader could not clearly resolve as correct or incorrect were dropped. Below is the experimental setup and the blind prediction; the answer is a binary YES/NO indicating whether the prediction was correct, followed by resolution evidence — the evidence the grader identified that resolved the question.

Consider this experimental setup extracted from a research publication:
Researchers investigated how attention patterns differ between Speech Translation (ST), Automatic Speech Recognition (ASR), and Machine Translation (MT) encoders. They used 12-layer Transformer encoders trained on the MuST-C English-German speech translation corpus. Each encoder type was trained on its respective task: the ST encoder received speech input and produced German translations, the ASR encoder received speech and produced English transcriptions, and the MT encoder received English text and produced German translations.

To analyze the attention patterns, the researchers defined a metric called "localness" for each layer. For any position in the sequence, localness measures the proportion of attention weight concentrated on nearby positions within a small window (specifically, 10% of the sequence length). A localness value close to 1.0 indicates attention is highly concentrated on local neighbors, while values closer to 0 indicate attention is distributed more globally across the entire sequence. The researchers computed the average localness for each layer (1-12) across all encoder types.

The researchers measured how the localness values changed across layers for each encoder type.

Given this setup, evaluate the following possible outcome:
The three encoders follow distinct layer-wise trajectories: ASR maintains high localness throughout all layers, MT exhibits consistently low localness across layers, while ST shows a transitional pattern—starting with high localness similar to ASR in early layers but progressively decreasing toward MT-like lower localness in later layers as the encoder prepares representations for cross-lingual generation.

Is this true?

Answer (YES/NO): NO